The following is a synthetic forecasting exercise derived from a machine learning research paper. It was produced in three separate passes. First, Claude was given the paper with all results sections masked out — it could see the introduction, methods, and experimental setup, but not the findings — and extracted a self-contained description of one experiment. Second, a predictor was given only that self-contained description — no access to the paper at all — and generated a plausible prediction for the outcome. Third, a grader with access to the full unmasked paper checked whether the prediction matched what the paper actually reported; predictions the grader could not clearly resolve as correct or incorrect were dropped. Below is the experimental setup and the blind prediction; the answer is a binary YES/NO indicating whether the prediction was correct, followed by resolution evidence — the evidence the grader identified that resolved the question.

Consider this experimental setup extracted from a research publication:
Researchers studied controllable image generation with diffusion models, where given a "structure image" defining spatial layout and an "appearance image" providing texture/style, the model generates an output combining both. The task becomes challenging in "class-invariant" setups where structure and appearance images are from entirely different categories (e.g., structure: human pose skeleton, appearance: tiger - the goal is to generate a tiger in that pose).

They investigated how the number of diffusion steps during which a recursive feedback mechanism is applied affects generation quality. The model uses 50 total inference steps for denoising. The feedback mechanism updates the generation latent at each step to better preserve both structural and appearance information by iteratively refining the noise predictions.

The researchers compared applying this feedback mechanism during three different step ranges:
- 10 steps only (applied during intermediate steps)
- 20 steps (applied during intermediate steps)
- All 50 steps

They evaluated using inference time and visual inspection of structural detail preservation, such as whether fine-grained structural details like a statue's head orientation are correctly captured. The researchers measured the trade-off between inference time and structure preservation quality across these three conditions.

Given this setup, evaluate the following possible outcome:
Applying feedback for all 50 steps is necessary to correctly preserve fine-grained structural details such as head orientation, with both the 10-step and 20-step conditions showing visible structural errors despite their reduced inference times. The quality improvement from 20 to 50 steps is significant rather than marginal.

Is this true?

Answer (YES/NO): NO